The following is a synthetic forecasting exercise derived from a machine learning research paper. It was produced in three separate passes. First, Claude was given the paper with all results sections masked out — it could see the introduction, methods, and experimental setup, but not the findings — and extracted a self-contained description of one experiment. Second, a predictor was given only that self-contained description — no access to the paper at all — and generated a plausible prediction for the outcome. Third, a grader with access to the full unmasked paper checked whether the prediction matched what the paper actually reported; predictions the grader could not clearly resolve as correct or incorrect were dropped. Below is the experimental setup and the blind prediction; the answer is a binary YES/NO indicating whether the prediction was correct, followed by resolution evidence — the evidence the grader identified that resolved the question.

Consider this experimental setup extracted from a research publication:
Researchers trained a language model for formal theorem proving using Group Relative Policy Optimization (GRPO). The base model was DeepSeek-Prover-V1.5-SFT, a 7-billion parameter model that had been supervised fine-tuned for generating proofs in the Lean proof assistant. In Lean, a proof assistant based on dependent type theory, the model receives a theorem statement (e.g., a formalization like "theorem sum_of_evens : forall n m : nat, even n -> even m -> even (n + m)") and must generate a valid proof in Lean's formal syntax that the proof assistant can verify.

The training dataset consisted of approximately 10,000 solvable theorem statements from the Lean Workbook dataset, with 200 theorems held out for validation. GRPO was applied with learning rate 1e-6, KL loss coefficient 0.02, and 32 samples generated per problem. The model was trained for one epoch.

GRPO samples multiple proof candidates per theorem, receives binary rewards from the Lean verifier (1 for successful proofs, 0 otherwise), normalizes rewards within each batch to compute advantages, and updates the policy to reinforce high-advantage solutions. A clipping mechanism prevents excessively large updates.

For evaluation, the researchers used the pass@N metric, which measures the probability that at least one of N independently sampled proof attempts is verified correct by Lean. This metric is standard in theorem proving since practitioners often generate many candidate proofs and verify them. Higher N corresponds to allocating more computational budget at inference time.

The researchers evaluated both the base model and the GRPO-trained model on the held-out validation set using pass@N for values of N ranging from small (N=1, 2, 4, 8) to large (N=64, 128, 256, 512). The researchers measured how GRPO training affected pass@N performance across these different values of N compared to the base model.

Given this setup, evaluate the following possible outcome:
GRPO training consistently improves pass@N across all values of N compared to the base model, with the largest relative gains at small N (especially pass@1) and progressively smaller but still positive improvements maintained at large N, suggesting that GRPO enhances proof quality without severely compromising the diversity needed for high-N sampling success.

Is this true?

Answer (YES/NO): NO